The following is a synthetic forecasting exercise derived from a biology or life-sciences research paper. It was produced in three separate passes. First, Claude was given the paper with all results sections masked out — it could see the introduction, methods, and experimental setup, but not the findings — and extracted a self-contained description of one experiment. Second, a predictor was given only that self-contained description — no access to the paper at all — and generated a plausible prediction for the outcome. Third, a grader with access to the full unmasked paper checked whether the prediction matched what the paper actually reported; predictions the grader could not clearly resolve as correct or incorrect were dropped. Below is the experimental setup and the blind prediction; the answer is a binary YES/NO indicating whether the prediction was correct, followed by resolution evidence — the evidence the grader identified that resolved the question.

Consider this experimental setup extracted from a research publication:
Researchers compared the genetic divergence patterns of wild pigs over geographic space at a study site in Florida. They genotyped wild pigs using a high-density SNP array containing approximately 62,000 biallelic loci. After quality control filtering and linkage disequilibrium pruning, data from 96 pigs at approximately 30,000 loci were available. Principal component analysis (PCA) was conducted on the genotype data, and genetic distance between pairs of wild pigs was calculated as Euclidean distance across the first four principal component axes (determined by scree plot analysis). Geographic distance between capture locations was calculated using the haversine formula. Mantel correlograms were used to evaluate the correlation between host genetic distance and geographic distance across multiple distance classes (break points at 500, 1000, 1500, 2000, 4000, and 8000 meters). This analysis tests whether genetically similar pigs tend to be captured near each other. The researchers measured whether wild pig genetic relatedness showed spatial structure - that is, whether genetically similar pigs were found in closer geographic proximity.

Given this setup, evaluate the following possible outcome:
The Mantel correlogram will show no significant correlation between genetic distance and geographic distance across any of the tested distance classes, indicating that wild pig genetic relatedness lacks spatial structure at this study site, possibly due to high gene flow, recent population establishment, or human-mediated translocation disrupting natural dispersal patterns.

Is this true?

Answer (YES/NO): NO